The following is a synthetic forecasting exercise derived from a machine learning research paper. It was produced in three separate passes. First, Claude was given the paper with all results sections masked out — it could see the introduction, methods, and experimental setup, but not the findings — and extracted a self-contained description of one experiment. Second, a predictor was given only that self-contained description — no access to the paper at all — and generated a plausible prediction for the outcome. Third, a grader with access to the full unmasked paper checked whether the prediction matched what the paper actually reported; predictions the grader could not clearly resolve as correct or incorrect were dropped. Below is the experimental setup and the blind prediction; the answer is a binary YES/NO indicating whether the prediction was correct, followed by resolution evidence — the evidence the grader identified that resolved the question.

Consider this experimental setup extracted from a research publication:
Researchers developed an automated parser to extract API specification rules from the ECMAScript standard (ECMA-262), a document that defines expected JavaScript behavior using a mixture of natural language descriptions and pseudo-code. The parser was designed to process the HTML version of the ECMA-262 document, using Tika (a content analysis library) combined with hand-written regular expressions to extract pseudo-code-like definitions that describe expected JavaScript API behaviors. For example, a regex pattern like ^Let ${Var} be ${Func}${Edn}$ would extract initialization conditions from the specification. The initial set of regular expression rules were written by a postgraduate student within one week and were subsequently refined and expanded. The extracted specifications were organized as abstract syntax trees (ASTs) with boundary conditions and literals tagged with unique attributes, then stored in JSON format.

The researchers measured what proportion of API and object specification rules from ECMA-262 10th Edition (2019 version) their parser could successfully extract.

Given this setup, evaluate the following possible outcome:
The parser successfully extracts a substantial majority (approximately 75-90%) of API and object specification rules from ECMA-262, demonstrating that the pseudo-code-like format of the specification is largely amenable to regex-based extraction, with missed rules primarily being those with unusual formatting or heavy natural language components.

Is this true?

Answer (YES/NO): YES